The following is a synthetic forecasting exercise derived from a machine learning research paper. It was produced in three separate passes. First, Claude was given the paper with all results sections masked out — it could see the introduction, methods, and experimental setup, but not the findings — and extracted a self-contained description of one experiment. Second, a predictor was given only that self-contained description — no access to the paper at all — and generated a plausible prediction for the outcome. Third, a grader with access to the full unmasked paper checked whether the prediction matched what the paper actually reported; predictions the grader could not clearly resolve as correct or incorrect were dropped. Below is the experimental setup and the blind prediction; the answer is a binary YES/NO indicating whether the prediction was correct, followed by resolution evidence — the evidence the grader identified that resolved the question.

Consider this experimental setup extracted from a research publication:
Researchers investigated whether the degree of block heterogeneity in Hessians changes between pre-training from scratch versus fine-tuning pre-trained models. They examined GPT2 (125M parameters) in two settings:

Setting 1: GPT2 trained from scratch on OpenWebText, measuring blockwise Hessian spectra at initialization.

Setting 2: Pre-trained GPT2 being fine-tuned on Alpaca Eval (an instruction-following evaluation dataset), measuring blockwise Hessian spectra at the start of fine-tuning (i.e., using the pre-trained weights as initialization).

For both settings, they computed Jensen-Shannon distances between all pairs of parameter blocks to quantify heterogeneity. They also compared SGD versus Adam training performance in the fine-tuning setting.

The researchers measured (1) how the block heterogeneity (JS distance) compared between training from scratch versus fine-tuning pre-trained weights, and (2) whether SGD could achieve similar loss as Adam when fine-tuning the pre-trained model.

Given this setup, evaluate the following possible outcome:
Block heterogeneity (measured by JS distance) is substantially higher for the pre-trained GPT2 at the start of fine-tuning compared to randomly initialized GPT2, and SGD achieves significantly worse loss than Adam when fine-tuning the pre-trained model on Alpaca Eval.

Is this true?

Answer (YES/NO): NO